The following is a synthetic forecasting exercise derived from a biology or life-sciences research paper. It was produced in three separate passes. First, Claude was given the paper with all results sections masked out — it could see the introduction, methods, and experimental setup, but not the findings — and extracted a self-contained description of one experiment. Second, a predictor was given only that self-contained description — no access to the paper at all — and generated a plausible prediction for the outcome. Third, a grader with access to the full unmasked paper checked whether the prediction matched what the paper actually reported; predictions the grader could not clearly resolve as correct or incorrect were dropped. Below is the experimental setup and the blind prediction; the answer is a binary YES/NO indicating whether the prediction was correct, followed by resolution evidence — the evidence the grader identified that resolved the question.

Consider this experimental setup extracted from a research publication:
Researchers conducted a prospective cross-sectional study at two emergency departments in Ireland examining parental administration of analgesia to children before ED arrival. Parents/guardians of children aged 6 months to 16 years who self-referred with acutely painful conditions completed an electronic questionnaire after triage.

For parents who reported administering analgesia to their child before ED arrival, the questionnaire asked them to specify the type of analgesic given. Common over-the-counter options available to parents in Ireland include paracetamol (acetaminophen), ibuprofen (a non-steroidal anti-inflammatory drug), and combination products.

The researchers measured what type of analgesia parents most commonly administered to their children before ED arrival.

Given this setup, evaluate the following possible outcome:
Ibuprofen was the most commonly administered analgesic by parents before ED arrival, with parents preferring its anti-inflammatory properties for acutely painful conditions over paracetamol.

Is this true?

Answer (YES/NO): NO